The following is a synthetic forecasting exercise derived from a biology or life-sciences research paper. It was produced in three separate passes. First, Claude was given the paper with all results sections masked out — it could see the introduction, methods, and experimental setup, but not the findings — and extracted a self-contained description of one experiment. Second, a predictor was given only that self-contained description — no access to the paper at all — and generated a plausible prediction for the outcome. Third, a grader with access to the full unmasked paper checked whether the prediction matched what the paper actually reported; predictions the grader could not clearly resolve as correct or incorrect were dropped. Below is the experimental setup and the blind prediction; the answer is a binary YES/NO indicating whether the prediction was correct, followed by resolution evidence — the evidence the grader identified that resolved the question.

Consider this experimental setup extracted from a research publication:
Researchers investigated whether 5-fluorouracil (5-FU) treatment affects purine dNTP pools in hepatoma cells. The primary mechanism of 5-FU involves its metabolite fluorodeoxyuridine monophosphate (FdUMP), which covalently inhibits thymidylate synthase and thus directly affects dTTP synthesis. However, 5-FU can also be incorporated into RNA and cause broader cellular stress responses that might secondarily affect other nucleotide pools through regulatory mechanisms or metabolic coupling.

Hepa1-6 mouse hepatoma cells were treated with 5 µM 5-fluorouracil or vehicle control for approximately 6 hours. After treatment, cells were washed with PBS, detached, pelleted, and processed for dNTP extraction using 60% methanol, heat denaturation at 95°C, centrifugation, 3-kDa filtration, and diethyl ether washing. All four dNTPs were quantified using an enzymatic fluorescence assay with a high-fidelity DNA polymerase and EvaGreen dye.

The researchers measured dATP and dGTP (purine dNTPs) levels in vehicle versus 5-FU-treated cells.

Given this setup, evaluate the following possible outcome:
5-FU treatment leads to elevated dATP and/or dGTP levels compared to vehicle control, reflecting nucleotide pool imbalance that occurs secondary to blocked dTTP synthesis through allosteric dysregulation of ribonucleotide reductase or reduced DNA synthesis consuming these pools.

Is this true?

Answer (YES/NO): YES